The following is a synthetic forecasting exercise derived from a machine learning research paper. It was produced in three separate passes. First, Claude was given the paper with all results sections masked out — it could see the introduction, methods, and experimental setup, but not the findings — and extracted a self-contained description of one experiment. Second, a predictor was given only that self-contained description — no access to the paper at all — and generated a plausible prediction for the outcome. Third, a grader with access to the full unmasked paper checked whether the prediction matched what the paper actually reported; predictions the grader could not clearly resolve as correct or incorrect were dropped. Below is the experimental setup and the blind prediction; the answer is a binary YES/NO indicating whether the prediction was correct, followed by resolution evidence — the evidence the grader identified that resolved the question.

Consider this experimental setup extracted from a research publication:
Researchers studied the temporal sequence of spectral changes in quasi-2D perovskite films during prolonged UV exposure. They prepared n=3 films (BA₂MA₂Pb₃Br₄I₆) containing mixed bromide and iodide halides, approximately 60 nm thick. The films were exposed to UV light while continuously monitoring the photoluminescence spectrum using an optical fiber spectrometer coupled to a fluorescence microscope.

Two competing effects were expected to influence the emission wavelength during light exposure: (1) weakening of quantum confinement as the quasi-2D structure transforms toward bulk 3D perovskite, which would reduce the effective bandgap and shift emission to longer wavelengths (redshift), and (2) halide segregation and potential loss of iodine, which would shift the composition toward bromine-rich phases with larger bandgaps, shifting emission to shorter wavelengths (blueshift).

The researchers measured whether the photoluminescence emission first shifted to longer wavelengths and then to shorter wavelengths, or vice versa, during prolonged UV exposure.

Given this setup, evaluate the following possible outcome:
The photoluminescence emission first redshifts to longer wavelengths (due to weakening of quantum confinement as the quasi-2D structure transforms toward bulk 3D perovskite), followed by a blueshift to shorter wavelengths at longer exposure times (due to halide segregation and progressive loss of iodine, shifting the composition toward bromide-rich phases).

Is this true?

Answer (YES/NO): YES